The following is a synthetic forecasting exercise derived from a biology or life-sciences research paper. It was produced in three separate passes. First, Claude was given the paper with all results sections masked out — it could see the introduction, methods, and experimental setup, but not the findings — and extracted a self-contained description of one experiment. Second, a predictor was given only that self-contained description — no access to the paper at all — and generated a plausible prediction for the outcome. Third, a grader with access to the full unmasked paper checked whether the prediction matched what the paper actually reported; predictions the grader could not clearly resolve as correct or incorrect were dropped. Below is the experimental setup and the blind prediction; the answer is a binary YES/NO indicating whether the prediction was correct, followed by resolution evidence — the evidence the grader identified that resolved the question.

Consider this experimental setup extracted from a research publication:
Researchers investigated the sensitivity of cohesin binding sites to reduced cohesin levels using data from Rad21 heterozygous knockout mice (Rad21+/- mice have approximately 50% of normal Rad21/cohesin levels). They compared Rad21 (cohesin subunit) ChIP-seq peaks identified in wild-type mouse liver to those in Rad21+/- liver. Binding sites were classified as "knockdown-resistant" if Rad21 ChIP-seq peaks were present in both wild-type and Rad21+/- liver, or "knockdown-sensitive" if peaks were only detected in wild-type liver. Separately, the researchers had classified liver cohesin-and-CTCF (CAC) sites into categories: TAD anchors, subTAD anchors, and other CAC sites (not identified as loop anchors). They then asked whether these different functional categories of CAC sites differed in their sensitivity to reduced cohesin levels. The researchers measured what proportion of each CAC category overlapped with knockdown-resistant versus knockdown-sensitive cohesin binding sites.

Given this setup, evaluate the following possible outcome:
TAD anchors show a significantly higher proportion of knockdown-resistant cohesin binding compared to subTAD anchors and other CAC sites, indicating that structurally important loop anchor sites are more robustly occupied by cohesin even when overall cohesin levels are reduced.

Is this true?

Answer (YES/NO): NO